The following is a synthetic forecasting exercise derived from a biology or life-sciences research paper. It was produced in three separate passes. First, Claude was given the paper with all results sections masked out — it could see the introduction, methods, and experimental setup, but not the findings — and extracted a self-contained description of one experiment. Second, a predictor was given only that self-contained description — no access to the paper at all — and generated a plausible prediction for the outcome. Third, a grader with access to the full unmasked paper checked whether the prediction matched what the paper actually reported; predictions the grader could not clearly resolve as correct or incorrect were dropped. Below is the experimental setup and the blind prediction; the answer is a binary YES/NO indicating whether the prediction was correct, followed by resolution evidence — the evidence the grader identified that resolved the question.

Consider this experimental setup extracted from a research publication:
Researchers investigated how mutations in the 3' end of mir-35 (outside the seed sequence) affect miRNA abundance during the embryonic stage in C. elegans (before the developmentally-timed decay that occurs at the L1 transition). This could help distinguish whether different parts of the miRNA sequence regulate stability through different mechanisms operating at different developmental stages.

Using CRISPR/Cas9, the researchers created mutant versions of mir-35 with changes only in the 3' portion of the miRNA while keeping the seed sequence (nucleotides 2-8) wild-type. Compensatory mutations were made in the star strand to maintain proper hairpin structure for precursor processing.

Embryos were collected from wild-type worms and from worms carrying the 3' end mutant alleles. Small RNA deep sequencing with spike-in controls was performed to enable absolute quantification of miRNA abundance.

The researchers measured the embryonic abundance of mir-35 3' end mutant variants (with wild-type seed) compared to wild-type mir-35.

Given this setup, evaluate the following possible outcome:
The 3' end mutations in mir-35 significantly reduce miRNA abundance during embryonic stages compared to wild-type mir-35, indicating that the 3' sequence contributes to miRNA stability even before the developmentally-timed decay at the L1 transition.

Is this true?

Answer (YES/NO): NO